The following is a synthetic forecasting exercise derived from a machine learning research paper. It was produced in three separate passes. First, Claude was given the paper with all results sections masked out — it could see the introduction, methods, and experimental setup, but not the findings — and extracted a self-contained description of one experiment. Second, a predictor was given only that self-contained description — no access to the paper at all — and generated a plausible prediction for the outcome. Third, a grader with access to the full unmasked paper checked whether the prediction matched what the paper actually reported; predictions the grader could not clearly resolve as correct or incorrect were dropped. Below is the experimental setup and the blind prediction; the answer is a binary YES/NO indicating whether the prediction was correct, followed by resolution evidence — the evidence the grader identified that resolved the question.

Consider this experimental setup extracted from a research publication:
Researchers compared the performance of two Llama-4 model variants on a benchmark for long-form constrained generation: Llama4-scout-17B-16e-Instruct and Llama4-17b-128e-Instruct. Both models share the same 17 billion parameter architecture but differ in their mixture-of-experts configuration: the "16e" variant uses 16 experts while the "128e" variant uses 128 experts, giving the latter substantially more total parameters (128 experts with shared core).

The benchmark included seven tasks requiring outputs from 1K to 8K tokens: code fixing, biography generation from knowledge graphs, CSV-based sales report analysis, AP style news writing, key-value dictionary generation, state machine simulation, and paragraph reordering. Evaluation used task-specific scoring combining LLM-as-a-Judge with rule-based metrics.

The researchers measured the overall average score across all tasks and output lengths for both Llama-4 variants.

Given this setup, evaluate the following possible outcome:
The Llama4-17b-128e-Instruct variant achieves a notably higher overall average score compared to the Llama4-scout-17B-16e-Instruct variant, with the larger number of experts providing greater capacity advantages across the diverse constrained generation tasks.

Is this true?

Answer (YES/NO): YES